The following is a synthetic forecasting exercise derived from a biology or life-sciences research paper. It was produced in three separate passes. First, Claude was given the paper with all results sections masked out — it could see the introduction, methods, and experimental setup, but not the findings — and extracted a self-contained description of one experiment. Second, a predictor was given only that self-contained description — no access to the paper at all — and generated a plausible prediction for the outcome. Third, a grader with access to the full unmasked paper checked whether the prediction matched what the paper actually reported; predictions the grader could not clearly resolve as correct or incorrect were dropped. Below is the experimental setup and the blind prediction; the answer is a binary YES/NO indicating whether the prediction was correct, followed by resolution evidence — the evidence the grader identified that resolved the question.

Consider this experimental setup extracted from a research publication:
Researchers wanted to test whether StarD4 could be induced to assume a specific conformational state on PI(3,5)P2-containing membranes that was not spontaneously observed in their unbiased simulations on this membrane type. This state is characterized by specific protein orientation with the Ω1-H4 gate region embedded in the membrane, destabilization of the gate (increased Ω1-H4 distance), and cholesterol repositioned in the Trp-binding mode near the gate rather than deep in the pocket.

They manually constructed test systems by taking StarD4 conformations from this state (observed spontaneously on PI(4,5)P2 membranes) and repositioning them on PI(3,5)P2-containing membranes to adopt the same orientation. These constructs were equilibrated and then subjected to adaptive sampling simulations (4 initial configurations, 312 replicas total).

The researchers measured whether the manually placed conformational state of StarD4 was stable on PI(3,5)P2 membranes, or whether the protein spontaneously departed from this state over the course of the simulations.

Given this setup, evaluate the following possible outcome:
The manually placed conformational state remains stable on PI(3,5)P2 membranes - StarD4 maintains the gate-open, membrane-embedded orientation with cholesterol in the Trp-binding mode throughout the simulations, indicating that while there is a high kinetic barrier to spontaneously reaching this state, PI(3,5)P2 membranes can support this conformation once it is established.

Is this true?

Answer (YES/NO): NO